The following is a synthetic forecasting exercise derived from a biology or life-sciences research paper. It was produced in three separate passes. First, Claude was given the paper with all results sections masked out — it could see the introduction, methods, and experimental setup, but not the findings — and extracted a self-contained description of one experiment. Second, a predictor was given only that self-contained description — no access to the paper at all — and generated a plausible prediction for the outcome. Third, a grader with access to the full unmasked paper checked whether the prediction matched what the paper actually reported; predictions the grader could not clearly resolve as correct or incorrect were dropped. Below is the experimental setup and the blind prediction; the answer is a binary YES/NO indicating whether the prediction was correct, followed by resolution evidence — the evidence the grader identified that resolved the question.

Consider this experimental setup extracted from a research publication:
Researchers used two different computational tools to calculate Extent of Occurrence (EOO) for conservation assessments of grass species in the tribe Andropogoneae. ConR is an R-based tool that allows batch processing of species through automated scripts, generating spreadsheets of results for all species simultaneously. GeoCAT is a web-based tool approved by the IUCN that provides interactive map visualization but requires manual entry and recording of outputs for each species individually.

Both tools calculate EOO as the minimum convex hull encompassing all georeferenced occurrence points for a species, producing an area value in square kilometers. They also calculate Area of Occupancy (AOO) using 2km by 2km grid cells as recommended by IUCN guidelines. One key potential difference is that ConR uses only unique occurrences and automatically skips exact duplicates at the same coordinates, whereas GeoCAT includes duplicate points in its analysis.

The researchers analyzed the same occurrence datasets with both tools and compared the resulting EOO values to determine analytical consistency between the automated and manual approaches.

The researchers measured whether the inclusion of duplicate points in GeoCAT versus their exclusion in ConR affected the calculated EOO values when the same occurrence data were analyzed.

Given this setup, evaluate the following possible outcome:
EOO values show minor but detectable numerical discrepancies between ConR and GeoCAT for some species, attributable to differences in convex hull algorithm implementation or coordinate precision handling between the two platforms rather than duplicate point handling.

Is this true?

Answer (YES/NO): NO